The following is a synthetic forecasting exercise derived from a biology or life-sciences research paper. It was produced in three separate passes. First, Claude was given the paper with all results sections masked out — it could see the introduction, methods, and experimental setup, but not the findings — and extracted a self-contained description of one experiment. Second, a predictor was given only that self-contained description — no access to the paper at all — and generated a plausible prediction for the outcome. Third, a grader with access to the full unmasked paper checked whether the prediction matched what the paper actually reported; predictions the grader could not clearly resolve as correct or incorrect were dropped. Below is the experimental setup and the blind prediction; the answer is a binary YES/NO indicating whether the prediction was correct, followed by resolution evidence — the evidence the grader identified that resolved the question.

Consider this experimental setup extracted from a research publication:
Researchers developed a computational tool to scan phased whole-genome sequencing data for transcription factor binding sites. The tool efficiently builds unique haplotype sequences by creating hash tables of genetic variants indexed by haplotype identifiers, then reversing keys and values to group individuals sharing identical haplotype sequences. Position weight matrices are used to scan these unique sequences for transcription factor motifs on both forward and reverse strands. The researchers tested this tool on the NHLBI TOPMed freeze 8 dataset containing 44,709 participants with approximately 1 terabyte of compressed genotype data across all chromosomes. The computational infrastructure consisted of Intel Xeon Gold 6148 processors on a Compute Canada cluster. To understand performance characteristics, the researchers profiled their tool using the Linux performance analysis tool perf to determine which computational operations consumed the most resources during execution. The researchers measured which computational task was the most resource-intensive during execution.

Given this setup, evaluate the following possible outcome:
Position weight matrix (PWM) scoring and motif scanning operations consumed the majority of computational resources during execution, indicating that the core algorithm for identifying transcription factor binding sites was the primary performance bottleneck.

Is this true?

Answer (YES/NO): NO